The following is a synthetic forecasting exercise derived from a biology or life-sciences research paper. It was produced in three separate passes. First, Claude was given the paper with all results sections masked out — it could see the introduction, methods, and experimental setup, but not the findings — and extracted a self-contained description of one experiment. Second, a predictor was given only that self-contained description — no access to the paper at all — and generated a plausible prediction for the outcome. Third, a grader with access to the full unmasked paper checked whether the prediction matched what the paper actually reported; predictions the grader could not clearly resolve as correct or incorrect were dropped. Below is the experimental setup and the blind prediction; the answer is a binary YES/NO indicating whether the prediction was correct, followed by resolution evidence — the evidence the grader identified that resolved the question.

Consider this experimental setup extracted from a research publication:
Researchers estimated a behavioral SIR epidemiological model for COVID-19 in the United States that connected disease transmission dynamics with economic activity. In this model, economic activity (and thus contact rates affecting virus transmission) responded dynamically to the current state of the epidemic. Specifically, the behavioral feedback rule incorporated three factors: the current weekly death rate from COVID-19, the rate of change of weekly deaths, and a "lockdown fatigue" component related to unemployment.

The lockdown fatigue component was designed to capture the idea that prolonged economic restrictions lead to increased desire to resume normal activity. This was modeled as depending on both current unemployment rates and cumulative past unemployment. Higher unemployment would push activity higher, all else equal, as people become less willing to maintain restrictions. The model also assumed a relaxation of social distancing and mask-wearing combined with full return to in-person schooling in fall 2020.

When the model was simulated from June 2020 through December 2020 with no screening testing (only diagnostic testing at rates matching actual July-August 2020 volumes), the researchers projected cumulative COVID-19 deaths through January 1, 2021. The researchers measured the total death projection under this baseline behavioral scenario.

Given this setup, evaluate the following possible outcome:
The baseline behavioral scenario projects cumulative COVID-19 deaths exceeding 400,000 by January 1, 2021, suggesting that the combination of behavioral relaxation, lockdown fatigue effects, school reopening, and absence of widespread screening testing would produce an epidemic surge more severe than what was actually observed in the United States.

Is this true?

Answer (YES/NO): NO